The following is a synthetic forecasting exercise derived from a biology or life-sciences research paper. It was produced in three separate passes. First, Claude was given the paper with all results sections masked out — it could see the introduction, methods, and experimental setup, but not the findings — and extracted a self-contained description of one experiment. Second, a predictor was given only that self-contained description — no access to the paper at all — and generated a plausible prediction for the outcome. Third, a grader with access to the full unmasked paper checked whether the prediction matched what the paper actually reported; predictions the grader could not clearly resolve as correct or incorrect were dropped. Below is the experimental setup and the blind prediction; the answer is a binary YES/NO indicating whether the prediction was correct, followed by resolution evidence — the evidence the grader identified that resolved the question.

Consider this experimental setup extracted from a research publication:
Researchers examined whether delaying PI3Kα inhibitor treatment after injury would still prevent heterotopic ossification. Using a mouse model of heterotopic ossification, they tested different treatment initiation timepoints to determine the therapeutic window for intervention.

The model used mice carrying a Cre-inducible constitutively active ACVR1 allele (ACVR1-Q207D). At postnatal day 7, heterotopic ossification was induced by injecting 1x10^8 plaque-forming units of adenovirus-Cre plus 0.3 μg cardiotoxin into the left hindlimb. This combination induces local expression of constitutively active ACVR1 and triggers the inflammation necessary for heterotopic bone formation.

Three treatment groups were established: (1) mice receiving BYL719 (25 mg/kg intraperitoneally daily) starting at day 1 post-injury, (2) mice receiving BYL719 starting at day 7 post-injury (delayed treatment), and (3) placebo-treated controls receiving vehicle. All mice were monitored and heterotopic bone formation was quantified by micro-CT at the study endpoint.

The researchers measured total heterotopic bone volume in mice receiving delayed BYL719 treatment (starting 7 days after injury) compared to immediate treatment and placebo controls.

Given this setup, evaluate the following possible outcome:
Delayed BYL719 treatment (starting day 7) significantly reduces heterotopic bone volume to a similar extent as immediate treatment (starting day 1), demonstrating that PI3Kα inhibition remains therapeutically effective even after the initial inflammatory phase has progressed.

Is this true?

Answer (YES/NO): NO